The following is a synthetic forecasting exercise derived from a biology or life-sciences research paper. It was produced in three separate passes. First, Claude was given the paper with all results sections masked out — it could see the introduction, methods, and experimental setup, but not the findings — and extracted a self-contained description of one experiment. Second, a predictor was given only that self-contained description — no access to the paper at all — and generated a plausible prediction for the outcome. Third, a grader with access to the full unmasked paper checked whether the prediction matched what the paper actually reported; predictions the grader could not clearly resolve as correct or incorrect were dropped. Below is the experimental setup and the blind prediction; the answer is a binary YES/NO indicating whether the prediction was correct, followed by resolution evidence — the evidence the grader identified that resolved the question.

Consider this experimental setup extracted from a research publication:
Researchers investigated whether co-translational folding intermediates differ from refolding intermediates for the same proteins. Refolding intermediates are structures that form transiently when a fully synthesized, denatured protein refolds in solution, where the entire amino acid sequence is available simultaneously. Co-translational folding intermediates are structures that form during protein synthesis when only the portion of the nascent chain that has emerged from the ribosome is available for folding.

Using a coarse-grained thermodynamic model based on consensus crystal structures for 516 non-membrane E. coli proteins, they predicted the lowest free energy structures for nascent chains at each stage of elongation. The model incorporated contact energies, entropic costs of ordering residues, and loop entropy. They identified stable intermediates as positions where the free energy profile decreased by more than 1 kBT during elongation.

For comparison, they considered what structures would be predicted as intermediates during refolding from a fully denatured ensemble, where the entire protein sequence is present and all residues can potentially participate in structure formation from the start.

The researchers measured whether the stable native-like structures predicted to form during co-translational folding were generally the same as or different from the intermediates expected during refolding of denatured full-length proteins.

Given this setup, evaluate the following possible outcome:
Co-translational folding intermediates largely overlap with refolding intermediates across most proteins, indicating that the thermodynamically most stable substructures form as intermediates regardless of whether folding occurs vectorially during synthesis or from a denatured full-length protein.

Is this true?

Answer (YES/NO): NO